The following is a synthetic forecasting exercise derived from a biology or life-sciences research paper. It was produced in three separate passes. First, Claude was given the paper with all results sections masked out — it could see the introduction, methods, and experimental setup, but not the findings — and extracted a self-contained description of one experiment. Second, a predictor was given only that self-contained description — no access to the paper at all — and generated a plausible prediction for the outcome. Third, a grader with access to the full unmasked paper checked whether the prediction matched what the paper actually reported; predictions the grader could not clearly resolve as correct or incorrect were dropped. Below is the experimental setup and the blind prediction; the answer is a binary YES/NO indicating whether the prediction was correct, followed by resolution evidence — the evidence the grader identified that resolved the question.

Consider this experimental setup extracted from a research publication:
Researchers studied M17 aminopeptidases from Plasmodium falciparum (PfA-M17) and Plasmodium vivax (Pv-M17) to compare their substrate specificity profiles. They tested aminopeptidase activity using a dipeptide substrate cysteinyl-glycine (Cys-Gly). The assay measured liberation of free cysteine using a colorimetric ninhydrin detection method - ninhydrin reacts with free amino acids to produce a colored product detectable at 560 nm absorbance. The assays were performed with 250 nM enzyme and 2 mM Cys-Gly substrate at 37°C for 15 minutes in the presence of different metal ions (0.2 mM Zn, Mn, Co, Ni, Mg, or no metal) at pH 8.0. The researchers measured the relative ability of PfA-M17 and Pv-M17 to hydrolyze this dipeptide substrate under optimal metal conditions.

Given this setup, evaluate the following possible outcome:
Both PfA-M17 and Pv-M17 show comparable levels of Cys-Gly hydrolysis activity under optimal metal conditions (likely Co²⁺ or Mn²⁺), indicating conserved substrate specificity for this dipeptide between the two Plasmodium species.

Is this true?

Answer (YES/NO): NO